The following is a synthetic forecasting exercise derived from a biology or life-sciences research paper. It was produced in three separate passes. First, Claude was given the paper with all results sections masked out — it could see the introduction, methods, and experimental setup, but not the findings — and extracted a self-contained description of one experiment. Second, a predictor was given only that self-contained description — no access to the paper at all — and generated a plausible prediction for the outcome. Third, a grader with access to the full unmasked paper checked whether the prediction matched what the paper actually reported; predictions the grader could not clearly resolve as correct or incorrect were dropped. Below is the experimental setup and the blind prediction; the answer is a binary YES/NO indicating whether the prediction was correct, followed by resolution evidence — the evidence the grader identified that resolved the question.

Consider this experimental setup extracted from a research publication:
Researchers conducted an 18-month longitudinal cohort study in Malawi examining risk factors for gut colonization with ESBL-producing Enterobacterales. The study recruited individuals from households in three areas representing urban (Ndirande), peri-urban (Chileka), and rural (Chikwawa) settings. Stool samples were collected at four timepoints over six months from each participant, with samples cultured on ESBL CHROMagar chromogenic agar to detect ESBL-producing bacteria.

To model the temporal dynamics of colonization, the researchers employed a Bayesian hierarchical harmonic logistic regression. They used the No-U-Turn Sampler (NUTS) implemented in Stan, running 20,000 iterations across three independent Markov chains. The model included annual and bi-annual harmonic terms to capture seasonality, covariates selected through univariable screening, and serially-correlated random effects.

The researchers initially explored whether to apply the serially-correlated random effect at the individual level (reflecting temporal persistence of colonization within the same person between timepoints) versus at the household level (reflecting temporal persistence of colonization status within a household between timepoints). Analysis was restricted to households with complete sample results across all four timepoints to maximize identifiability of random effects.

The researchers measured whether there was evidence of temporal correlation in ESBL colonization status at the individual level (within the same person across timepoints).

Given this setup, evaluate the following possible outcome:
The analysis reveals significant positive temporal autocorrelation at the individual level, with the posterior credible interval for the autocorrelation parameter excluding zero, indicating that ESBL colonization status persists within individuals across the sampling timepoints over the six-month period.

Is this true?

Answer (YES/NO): NO